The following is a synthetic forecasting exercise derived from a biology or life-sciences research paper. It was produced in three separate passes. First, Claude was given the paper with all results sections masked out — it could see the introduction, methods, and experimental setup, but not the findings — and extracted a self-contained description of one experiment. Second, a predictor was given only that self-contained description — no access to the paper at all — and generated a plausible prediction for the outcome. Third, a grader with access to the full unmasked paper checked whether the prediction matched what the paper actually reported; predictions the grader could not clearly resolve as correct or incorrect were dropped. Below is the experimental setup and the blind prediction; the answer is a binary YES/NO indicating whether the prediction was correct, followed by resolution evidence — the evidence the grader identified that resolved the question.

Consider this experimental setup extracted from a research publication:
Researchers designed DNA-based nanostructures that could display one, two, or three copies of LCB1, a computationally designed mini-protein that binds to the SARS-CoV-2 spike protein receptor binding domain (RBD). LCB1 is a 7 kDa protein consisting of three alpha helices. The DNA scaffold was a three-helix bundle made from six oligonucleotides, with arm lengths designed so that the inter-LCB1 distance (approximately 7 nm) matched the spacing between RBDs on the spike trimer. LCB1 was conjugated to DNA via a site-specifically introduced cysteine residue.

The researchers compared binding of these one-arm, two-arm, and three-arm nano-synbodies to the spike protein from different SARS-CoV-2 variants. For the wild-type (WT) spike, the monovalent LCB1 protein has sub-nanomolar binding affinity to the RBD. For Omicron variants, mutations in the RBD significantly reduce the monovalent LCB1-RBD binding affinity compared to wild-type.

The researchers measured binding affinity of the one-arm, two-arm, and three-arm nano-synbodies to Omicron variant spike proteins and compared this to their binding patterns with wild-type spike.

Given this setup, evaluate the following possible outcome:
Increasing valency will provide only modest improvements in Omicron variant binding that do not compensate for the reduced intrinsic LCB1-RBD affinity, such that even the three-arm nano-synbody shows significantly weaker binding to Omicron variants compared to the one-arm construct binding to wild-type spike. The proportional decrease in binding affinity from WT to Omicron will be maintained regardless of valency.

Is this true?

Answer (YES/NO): NO